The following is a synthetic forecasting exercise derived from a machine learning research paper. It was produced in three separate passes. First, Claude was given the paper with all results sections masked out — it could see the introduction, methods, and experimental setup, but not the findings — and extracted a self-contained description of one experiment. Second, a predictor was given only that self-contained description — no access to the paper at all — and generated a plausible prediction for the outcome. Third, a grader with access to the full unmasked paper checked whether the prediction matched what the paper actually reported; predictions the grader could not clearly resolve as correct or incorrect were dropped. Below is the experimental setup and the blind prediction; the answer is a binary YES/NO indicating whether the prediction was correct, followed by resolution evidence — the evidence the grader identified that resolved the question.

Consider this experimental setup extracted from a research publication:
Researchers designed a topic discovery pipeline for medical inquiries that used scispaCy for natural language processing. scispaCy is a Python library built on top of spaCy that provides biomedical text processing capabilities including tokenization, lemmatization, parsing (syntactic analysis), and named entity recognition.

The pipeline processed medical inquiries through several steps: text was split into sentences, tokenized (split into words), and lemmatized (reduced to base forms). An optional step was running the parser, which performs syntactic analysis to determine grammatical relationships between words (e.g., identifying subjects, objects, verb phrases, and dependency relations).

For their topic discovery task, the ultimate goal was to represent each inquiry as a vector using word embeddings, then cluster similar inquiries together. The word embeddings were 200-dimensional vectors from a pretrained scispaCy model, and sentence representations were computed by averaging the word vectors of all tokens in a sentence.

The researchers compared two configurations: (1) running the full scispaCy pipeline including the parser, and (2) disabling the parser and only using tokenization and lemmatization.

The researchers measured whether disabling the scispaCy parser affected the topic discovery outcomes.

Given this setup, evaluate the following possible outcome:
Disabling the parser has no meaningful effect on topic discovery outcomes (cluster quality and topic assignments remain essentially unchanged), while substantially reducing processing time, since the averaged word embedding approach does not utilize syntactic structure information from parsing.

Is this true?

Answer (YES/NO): YES